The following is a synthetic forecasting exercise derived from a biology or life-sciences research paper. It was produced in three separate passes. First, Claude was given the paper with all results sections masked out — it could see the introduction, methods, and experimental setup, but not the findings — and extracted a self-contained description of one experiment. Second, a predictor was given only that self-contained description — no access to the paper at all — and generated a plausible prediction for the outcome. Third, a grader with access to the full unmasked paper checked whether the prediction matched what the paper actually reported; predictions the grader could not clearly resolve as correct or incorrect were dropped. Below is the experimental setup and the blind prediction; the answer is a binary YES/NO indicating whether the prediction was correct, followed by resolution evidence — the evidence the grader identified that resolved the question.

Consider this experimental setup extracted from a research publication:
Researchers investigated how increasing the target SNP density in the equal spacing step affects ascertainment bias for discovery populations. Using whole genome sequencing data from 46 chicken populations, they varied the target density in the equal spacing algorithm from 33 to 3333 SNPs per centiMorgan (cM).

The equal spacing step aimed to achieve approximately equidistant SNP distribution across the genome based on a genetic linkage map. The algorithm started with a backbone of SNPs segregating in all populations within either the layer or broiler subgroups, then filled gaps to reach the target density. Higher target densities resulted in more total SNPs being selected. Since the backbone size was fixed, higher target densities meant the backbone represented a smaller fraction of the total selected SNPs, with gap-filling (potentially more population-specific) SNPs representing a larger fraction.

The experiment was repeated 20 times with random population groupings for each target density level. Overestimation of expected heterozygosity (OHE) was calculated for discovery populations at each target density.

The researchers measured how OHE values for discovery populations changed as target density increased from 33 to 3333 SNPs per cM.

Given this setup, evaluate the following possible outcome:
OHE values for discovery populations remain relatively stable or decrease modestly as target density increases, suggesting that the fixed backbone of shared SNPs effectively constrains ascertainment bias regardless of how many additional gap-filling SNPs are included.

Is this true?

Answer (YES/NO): NO